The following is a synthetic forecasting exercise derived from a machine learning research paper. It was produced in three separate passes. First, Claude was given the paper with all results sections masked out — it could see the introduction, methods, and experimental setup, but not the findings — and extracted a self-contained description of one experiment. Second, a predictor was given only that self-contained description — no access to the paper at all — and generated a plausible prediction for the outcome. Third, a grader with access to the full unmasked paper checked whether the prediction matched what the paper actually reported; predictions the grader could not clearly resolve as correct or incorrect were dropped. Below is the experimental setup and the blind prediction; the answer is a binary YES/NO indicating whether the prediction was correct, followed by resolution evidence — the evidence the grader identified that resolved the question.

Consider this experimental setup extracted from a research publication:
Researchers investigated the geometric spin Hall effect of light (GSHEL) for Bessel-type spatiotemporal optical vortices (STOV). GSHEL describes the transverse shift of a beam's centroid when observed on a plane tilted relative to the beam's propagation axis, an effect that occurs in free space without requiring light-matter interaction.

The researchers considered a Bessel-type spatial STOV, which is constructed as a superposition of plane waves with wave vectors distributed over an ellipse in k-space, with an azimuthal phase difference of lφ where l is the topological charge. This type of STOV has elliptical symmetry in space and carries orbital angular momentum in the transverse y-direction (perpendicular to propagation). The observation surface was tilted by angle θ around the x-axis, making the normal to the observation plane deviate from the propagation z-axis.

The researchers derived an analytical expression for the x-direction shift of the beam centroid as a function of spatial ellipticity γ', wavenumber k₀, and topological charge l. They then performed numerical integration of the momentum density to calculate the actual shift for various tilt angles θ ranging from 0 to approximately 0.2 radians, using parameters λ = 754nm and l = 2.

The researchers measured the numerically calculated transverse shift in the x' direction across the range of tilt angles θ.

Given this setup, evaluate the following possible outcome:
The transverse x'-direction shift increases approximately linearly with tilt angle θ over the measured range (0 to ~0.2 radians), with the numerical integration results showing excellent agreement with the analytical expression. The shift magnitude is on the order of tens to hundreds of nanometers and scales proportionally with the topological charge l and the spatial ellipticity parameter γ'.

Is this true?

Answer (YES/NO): NO